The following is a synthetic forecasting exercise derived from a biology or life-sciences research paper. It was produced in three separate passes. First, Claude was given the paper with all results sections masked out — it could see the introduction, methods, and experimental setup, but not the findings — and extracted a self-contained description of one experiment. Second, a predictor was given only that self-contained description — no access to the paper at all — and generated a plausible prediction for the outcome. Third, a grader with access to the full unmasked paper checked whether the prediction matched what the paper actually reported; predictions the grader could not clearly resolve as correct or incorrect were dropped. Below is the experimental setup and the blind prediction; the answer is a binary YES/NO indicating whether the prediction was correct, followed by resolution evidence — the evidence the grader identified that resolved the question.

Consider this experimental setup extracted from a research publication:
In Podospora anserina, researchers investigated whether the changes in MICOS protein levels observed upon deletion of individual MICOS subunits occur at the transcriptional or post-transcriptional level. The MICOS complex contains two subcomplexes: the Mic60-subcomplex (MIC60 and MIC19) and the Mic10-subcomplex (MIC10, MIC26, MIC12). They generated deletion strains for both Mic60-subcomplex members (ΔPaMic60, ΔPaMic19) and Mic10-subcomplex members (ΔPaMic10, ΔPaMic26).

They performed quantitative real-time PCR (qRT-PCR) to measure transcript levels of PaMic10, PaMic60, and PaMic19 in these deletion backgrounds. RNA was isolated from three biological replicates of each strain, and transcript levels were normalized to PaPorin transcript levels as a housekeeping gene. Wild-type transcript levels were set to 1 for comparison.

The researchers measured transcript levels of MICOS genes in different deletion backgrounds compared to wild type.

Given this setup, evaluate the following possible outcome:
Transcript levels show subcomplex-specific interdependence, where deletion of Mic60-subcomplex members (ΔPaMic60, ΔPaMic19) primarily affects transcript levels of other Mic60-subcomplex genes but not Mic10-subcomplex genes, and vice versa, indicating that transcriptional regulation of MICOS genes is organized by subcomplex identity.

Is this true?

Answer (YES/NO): NO